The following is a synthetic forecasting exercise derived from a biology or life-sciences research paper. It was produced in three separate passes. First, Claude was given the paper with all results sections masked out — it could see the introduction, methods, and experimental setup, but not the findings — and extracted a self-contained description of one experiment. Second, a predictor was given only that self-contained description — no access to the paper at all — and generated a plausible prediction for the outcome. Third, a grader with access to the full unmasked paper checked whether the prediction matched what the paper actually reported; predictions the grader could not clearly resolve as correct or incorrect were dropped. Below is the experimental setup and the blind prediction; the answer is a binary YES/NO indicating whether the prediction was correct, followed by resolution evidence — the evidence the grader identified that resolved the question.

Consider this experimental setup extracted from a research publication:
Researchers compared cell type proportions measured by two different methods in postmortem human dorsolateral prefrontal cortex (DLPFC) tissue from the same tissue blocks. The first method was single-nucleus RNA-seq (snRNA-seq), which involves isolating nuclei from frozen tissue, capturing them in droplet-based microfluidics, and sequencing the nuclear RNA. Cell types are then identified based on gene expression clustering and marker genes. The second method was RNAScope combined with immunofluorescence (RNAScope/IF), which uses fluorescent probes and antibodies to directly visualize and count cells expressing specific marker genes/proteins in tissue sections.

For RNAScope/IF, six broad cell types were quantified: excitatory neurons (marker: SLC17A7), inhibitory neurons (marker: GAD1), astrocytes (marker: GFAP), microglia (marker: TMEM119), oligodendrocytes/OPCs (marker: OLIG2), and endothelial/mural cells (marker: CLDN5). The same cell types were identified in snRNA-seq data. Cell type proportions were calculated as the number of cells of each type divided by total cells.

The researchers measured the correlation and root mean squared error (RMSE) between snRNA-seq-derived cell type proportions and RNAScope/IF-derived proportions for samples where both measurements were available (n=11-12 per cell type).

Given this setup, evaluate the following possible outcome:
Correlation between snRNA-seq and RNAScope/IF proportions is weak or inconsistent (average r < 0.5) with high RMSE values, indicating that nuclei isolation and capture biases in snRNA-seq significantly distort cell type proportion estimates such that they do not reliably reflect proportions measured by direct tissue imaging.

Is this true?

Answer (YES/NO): YES